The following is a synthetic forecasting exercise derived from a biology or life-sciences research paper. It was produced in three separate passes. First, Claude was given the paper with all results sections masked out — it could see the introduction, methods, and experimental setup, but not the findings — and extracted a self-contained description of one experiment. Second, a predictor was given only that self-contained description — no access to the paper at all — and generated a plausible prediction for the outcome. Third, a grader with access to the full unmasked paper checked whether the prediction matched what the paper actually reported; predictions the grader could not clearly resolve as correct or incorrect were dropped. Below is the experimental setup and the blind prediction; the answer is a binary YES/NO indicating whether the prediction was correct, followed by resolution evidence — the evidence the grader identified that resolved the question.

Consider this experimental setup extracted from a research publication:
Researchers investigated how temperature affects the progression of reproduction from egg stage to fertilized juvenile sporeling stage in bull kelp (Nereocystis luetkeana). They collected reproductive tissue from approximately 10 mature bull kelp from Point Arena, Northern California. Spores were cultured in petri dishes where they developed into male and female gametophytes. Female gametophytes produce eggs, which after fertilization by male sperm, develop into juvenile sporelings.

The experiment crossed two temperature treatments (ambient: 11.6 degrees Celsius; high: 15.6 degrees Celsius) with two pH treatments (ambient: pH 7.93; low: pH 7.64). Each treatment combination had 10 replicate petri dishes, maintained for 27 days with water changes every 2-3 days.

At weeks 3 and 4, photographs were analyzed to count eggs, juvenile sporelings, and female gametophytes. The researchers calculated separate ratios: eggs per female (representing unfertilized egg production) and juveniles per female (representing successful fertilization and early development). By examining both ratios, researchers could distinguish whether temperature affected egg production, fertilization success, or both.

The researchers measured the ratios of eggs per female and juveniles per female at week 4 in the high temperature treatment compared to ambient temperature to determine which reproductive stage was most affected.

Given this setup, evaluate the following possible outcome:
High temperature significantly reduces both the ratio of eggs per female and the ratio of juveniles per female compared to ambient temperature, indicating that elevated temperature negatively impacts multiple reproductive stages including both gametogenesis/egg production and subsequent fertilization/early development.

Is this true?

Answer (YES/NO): NO